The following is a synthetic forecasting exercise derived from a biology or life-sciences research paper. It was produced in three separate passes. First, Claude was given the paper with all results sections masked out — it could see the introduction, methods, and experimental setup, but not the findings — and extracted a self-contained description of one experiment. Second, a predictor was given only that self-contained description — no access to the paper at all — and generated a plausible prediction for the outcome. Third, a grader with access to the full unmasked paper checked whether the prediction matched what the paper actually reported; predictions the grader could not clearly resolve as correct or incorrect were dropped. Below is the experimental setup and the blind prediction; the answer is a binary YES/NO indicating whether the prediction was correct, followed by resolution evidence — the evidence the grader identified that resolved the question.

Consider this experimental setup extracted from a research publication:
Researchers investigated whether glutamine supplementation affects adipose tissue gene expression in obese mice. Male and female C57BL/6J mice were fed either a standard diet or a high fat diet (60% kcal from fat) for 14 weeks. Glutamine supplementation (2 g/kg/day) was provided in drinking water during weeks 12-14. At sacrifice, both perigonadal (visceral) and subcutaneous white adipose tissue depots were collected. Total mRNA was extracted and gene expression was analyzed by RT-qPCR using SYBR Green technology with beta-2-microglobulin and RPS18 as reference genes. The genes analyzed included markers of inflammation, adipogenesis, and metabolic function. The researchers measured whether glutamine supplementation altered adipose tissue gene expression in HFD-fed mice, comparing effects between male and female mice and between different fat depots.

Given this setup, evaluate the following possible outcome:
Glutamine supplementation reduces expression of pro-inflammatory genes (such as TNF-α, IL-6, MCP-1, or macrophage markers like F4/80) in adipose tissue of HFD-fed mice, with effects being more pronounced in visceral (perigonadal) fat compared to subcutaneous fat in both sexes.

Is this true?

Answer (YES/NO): NO